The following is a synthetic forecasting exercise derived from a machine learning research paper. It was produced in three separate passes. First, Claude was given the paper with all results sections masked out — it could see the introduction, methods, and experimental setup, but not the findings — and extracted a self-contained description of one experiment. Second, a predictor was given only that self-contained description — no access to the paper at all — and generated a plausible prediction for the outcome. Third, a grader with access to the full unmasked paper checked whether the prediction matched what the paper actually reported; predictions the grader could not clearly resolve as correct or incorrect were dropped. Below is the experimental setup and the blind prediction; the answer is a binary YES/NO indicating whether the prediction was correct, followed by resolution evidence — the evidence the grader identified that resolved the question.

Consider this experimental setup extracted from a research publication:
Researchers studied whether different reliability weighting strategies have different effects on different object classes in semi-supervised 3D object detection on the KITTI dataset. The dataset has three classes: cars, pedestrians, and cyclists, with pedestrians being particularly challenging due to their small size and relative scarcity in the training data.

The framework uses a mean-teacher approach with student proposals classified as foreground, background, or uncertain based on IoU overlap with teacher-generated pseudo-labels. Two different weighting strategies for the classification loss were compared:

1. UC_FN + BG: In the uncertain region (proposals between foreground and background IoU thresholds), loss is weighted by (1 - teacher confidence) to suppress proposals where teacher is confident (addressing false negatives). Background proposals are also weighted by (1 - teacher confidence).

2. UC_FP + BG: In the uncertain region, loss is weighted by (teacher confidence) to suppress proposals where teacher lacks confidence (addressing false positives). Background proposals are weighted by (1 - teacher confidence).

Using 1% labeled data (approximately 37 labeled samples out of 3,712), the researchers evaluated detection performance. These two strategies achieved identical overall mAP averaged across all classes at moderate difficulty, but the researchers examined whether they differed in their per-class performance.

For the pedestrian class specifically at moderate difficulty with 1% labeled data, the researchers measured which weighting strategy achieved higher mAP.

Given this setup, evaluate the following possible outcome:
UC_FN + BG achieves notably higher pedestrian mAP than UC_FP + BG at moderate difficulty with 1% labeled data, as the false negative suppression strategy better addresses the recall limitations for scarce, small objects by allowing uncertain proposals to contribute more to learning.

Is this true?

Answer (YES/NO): NO